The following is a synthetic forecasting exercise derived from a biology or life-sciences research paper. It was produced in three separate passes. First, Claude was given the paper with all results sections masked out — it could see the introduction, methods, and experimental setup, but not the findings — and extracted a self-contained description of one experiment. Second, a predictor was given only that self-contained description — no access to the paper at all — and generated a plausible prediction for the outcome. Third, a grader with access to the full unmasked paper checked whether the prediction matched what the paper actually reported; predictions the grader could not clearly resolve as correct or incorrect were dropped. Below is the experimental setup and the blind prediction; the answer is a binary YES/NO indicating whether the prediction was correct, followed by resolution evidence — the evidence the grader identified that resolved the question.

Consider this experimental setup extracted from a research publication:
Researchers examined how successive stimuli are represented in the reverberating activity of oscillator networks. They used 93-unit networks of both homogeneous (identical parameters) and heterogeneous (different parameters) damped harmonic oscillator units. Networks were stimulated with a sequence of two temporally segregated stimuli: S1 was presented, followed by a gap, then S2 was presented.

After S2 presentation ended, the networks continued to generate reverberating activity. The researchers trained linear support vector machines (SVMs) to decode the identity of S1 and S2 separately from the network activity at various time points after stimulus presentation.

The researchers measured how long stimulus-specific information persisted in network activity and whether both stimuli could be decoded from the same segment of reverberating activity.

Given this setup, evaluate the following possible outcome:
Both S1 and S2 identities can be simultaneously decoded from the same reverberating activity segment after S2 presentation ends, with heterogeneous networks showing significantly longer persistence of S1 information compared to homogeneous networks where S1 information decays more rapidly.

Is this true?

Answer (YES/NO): YES